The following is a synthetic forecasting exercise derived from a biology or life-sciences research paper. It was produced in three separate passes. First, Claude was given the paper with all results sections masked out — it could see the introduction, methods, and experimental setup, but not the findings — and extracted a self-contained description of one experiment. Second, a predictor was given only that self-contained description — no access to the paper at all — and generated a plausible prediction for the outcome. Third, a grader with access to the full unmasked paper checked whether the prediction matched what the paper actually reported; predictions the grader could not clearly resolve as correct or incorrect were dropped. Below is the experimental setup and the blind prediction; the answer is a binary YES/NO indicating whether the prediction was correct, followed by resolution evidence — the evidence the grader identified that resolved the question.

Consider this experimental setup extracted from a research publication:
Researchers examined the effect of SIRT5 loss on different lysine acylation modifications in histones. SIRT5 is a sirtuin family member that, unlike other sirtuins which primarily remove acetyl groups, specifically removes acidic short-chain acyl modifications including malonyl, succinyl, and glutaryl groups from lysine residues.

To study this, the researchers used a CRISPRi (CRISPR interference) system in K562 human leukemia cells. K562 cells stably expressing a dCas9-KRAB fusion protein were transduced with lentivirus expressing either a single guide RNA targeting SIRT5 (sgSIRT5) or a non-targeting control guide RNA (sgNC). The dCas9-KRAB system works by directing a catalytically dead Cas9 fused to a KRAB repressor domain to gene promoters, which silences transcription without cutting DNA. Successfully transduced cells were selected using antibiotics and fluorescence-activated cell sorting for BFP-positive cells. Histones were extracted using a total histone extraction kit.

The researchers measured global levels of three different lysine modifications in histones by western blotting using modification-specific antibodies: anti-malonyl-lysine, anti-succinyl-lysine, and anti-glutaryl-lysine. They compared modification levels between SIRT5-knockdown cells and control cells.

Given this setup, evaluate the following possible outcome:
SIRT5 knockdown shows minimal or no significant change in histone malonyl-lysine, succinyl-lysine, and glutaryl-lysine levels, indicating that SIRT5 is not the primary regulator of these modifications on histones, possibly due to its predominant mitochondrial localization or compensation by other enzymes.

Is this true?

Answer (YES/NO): NO